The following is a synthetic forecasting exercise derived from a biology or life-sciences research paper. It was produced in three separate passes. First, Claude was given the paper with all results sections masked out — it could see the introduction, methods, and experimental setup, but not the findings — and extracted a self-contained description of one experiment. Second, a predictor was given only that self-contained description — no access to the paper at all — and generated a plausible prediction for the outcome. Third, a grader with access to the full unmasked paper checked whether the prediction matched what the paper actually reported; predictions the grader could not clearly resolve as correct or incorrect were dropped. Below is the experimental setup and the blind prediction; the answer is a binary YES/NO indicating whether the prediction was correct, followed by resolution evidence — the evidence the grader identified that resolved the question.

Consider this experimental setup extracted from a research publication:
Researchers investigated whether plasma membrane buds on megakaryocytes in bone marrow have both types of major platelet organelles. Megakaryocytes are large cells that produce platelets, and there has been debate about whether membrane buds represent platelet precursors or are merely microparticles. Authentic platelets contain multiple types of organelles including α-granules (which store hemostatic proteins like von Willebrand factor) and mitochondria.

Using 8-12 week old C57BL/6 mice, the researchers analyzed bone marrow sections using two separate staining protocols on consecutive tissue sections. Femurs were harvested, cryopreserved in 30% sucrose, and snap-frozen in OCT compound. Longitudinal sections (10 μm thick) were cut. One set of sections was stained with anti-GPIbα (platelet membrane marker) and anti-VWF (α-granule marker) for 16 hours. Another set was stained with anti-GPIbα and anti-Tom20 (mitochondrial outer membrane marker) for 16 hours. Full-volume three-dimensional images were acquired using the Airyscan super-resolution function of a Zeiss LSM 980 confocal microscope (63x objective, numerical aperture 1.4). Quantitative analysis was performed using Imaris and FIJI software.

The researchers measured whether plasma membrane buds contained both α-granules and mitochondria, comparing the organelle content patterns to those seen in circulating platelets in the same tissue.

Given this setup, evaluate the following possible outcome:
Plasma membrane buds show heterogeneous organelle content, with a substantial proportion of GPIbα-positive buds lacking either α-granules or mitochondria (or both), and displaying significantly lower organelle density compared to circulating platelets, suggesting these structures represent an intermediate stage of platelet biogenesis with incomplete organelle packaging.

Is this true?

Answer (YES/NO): NO